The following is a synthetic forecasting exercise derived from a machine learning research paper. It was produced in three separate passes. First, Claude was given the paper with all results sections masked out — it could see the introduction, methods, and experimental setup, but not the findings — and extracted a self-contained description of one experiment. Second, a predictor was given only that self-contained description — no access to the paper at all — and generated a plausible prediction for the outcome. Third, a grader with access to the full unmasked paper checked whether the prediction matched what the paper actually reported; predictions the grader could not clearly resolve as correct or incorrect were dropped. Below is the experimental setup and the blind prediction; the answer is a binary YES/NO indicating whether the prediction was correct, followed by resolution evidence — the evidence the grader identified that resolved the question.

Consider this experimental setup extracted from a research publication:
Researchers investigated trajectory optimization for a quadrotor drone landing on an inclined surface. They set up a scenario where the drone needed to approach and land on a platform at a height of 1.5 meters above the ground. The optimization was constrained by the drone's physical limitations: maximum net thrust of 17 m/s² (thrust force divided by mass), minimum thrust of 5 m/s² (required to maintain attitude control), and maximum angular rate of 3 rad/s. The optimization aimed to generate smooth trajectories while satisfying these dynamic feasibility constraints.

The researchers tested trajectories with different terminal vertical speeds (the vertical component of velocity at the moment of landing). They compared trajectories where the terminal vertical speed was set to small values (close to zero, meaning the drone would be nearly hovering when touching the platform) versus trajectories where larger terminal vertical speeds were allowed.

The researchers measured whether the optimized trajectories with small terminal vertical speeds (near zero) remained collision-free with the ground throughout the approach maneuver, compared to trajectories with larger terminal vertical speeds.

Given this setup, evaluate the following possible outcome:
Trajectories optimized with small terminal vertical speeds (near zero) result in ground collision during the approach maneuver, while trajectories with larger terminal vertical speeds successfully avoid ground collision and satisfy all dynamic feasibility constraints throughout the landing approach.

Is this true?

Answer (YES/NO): YES